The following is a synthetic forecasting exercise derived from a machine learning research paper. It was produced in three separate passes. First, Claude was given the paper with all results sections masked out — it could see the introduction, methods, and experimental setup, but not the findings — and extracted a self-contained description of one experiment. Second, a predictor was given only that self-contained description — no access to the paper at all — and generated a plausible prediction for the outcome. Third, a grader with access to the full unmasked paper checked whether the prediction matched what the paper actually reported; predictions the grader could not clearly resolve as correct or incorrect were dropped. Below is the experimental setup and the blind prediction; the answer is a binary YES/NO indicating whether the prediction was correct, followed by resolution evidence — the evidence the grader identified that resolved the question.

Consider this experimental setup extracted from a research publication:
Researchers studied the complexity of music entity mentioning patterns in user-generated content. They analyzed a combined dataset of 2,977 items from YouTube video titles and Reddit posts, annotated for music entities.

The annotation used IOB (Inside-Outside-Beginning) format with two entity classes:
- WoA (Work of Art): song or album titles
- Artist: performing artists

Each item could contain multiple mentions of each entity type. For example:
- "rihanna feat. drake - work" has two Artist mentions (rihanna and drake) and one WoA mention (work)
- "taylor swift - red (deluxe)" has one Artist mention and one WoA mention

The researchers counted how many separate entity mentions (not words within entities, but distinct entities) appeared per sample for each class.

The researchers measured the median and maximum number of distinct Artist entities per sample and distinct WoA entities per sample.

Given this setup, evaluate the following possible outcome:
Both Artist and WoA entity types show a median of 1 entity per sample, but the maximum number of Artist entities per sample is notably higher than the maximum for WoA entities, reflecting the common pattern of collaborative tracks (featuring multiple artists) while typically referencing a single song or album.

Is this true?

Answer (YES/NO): NO